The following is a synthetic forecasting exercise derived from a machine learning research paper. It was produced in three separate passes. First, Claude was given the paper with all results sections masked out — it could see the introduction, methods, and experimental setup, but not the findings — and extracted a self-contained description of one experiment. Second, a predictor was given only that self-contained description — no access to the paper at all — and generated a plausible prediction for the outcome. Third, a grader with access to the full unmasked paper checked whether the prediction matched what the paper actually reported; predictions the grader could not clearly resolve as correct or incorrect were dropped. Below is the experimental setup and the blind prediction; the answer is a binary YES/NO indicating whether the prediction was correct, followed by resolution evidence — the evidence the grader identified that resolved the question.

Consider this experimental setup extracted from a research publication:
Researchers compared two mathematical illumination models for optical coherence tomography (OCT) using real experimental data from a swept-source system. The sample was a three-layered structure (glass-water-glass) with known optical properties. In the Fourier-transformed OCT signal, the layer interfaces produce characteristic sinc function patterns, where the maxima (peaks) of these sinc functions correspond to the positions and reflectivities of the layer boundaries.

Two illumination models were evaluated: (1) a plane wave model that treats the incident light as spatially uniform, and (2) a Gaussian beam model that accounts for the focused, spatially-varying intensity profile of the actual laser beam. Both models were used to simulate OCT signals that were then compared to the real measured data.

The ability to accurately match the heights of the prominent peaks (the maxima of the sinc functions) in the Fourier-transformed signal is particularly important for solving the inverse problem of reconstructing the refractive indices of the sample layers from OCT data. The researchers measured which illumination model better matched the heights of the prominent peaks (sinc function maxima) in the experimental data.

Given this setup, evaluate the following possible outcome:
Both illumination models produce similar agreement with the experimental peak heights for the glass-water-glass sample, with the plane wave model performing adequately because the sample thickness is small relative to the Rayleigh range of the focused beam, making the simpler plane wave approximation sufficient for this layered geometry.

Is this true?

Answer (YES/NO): NO